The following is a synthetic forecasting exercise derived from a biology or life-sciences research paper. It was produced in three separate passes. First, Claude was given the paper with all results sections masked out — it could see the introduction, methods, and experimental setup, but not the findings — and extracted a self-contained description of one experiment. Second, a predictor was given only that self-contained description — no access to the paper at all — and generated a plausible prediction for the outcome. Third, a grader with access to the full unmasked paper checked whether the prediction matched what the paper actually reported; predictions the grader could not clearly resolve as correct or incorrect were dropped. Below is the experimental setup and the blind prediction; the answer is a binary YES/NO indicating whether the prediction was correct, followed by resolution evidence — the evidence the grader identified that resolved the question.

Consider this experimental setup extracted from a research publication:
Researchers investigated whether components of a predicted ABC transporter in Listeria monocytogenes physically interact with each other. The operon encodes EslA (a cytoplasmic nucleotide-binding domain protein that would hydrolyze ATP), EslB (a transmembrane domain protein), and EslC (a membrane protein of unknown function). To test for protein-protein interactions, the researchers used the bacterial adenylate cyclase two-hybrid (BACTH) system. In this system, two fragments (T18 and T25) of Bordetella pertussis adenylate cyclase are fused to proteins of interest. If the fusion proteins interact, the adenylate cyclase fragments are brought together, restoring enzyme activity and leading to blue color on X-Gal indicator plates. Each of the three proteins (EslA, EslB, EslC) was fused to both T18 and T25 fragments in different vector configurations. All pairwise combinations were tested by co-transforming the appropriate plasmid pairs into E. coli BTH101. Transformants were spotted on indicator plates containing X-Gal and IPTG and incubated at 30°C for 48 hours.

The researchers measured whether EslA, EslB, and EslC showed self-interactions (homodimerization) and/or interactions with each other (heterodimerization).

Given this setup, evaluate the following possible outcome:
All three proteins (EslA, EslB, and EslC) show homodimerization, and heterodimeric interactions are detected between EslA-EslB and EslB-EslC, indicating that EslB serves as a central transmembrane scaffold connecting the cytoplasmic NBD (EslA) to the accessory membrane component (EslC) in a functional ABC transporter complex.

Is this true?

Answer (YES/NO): NO